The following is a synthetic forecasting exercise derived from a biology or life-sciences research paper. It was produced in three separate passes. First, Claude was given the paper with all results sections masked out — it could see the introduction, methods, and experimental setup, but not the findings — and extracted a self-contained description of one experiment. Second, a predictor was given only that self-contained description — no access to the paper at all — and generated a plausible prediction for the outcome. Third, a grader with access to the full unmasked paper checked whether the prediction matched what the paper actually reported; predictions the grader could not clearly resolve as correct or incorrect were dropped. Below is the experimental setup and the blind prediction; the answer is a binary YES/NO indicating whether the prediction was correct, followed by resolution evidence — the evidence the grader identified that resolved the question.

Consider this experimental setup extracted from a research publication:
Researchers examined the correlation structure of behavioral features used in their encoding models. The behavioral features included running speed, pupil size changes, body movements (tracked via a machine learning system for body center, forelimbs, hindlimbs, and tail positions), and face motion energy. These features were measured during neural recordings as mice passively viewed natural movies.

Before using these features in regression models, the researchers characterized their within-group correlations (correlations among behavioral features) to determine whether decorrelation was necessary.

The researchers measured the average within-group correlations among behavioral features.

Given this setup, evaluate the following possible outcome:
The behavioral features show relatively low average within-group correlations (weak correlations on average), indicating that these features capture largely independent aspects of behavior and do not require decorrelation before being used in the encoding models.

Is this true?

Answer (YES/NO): NO